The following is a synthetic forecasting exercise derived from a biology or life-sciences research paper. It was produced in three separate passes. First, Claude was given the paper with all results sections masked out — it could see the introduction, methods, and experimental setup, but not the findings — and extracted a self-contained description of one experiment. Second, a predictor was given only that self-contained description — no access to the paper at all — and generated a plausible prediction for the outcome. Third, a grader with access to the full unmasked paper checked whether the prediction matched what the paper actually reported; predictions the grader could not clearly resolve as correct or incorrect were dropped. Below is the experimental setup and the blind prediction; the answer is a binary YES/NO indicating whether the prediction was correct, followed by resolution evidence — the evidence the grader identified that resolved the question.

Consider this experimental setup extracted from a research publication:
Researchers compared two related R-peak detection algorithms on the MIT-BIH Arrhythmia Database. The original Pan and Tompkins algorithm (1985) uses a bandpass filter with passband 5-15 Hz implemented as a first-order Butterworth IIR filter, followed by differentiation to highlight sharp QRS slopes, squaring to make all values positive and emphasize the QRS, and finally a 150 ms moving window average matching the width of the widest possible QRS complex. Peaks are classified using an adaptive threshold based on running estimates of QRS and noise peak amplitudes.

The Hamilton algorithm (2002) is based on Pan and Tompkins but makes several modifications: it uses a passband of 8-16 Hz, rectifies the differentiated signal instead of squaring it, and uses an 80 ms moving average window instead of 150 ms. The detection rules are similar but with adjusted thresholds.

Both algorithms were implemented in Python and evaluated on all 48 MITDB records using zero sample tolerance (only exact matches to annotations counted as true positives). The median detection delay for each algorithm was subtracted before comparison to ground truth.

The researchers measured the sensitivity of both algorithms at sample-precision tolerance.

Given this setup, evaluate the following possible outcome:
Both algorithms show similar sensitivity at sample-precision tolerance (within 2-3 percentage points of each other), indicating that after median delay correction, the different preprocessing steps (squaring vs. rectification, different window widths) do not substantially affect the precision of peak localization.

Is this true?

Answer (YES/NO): YES